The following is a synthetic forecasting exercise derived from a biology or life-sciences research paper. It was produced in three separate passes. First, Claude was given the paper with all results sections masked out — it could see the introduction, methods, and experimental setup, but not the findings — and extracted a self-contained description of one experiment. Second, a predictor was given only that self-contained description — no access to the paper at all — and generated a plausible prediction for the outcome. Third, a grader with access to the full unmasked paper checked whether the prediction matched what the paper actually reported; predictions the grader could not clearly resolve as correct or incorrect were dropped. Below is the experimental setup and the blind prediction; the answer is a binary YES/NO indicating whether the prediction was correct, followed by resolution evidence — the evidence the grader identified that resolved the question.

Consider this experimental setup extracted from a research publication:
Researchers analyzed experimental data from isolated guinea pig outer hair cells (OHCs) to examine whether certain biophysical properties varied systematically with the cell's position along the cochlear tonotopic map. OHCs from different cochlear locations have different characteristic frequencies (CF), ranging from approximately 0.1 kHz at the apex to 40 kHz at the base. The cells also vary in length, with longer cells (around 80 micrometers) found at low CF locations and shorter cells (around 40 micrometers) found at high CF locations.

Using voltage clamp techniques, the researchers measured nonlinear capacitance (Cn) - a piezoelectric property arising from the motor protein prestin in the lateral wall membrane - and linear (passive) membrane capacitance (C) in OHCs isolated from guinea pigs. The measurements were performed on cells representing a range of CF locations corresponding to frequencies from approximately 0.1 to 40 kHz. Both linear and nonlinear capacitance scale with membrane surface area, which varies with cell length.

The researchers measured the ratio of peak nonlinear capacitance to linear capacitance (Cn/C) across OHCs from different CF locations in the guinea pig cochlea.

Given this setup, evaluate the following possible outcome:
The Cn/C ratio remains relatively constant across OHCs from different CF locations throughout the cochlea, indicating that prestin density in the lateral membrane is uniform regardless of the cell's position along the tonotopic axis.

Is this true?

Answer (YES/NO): YES